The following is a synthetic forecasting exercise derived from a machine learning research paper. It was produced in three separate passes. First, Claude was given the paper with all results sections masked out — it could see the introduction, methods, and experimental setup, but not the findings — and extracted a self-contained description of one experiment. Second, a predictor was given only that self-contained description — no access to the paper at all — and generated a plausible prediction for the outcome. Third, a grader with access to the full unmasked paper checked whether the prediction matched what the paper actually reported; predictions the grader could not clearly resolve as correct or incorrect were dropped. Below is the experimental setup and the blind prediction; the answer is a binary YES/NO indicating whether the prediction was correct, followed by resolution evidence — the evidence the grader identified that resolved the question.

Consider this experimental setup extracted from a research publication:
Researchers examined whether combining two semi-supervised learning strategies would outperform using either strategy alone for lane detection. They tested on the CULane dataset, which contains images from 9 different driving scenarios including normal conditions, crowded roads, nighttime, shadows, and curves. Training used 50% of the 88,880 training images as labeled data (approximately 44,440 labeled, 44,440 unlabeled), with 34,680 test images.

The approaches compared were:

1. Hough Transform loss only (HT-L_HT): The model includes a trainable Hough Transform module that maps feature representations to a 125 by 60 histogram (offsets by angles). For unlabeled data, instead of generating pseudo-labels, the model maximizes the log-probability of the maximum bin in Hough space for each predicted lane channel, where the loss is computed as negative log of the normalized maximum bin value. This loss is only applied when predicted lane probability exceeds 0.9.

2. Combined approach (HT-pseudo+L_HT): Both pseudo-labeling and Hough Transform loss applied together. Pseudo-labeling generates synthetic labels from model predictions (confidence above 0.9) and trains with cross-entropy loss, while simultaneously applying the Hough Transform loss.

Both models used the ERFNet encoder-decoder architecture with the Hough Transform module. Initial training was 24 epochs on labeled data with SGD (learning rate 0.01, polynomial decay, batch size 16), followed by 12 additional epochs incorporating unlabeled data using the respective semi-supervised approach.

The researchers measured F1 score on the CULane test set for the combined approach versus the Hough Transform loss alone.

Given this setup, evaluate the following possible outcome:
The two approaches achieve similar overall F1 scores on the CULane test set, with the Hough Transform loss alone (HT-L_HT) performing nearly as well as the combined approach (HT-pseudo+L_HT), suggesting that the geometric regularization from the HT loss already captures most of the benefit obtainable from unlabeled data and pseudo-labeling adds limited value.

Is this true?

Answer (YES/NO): NO